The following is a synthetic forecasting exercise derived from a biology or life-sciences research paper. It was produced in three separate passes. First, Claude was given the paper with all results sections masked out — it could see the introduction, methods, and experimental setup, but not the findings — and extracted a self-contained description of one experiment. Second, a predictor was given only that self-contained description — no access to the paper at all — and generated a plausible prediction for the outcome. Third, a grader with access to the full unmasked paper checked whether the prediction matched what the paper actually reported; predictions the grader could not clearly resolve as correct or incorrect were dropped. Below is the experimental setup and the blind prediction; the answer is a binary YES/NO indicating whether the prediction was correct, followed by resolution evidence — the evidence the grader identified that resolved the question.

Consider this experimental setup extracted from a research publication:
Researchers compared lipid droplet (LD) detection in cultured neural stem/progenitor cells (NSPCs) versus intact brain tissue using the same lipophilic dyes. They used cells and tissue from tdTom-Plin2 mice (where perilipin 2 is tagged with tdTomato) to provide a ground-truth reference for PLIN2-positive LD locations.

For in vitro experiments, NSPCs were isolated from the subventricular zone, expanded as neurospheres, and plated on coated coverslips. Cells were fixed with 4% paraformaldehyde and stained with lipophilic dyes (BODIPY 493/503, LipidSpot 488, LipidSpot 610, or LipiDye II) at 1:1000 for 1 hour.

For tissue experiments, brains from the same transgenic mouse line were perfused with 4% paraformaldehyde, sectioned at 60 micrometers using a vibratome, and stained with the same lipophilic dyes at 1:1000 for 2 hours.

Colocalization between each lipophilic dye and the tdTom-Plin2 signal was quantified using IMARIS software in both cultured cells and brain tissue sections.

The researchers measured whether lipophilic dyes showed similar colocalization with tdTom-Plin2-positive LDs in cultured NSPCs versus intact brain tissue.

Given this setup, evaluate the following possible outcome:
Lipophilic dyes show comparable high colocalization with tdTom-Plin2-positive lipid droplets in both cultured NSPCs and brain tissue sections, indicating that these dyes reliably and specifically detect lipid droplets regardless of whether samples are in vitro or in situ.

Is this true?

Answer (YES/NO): NO